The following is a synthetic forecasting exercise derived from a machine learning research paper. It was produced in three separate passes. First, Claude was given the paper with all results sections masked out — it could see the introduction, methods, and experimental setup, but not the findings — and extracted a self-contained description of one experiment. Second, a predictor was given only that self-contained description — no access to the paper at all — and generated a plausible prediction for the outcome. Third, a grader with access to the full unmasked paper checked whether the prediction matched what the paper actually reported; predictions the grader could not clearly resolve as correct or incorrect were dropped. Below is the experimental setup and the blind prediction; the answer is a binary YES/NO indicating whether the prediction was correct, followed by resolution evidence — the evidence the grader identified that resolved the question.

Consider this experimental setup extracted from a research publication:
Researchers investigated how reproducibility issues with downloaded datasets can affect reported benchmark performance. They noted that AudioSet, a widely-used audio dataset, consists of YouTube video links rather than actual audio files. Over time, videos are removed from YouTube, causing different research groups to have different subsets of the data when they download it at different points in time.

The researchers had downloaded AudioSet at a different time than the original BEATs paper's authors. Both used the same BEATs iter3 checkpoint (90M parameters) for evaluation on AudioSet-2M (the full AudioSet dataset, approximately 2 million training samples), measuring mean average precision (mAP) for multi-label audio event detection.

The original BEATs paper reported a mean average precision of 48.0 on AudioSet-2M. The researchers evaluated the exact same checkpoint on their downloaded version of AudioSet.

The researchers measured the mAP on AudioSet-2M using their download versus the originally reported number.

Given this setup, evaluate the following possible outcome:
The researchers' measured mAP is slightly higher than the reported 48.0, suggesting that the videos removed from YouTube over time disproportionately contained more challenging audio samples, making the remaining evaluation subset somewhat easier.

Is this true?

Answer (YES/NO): NO